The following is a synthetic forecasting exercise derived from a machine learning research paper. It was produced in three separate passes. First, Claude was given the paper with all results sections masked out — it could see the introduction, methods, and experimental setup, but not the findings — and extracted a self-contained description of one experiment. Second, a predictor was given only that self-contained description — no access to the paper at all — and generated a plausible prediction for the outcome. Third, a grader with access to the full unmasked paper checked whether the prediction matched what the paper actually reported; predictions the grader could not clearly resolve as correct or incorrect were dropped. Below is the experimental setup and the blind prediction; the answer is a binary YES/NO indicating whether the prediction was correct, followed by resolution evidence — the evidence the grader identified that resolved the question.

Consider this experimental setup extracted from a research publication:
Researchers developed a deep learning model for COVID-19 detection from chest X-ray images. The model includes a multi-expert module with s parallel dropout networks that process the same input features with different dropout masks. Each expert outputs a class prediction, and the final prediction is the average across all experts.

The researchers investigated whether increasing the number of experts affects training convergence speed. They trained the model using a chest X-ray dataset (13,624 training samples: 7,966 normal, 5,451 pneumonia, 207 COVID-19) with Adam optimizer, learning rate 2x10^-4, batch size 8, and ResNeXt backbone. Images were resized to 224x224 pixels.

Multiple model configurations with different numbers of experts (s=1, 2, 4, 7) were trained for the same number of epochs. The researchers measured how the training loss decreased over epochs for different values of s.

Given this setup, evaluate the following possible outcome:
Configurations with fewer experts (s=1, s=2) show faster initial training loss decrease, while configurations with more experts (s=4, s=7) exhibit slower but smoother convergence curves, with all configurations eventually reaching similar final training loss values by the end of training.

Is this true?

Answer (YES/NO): NO